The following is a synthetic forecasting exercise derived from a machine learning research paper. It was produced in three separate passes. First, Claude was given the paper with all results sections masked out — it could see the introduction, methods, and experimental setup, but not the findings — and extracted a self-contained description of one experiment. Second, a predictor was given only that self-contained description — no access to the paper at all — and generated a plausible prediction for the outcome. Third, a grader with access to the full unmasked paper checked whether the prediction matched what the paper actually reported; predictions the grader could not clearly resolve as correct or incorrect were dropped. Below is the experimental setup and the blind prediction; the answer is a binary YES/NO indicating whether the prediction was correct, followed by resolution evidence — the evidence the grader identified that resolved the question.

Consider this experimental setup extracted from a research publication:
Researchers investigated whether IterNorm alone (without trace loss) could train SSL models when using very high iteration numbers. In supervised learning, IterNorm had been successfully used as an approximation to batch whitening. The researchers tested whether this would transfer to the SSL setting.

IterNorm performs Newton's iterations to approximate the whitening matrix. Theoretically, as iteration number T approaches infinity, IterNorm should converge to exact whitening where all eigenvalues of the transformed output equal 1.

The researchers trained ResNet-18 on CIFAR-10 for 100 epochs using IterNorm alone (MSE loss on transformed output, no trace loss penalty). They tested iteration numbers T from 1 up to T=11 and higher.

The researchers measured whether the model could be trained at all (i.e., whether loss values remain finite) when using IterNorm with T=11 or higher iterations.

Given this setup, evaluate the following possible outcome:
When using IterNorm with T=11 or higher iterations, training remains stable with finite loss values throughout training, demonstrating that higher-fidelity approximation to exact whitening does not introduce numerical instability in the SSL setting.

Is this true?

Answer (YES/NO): NO